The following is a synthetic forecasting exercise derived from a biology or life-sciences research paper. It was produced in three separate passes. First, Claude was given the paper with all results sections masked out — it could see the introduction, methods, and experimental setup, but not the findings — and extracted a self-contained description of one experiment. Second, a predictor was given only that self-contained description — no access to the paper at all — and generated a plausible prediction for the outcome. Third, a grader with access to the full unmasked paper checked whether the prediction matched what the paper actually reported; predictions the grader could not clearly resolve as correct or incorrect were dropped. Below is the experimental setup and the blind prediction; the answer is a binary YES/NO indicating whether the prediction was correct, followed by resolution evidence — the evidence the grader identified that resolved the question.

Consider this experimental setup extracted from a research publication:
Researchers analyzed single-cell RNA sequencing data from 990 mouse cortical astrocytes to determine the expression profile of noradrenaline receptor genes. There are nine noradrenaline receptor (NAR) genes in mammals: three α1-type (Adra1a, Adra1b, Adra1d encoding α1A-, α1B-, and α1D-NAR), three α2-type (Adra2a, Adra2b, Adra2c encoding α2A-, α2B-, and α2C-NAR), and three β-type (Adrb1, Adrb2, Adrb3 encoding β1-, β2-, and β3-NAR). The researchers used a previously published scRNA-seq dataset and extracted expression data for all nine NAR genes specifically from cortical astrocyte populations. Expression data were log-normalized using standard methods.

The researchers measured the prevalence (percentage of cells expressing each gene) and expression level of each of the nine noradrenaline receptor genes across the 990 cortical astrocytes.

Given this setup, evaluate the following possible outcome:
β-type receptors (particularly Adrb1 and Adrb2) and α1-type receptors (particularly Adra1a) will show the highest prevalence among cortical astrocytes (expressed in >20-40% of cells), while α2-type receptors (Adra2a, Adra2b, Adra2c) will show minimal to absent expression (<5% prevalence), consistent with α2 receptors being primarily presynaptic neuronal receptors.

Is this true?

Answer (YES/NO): NO